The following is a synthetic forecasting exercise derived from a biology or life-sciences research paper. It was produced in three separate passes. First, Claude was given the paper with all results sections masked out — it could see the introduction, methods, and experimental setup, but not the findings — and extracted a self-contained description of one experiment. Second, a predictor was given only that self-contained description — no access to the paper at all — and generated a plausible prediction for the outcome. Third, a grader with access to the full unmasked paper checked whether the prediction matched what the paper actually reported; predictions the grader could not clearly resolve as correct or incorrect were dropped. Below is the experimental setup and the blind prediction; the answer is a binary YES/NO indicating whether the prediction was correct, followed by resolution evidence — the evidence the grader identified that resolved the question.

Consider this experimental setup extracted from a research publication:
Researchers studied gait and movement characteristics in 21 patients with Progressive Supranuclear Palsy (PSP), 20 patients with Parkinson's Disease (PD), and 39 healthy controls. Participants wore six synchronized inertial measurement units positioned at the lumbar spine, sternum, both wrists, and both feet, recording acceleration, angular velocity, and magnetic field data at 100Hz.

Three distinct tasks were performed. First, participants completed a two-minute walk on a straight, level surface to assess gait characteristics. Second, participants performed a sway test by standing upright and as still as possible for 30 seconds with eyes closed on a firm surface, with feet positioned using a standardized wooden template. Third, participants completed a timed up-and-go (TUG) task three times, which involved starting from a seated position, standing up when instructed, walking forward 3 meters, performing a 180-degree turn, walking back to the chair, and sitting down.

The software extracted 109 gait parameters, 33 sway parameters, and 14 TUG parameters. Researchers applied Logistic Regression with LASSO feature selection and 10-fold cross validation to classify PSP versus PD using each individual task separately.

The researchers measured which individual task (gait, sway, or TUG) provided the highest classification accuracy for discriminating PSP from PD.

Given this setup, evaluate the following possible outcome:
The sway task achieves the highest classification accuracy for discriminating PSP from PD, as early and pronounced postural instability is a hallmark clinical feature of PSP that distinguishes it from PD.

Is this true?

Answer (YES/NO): NO